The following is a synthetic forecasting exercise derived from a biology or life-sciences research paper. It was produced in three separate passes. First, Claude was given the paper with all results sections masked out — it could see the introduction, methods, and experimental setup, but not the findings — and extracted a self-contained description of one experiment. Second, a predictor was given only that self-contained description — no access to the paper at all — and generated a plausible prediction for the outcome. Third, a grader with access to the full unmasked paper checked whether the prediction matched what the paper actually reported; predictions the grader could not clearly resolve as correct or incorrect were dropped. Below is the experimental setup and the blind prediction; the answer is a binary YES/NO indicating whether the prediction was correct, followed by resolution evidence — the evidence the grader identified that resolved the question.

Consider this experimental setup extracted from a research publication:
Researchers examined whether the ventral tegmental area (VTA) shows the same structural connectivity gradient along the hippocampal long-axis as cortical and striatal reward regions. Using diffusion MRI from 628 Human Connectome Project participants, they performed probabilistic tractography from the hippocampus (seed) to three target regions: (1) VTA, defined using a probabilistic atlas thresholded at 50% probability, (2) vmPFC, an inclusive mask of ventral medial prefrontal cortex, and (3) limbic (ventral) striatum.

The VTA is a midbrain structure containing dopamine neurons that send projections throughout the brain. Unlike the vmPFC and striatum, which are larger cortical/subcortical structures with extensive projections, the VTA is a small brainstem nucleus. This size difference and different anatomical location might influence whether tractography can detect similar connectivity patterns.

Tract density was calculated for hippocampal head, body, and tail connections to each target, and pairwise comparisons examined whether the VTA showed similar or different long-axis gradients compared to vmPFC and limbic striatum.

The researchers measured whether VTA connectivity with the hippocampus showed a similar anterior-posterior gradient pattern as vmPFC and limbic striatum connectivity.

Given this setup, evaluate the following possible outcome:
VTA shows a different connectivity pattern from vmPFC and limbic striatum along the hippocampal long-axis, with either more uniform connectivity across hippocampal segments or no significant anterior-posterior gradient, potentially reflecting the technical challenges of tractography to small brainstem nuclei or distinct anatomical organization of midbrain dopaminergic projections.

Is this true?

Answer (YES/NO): NO